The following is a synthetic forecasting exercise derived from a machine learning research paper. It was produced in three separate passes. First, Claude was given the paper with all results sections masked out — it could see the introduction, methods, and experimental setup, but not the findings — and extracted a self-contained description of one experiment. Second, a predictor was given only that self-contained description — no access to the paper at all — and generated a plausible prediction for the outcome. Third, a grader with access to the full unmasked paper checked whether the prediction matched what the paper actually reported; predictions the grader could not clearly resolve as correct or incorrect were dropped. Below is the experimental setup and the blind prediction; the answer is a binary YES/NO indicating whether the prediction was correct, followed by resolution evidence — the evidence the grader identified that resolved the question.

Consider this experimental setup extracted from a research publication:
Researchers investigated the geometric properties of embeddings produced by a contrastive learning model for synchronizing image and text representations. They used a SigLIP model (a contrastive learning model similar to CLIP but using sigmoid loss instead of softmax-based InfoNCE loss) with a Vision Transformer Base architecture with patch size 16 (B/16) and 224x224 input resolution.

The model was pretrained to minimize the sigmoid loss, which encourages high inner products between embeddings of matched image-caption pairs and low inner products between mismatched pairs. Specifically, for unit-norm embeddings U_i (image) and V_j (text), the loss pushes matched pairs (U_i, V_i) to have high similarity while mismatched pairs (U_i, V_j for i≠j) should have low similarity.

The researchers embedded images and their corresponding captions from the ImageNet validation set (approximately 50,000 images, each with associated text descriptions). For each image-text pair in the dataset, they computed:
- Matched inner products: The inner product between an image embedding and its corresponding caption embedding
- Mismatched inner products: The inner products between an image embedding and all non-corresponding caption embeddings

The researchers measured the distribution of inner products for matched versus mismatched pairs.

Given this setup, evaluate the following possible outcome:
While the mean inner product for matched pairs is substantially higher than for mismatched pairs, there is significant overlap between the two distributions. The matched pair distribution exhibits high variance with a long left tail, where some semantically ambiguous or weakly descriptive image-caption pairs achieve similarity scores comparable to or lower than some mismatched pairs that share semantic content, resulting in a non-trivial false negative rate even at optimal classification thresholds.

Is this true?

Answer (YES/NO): NO